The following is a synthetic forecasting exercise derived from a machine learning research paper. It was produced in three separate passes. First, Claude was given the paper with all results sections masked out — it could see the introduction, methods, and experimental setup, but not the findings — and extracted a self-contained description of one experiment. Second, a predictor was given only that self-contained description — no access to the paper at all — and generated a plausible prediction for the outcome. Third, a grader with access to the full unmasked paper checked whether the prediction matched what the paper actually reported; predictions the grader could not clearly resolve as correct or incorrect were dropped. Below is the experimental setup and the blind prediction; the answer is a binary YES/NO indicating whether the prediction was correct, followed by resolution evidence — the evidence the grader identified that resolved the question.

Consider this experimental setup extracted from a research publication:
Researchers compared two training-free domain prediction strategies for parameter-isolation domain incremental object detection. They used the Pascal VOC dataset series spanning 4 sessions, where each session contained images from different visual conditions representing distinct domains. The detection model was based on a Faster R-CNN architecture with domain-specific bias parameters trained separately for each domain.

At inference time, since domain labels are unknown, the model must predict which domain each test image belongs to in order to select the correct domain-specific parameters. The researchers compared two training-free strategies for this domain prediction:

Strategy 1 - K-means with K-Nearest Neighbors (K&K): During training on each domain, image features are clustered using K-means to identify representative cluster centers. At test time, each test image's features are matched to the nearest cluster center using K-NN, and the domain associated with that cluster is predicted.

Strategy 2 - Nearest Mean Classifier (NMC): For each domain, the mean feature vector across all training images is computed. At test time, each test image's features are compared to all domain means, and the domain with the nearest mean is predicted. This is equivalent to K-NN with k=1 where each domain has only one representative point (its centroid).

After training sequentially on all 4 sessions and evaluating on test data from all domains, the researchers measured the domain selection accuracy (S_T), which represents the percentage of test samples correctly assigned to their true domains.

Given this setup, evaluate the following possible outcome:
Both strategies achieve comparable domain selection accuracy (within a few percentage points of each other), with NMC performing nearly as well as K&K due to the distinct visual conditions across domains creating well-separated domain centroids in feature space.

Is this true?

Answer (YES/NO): NO